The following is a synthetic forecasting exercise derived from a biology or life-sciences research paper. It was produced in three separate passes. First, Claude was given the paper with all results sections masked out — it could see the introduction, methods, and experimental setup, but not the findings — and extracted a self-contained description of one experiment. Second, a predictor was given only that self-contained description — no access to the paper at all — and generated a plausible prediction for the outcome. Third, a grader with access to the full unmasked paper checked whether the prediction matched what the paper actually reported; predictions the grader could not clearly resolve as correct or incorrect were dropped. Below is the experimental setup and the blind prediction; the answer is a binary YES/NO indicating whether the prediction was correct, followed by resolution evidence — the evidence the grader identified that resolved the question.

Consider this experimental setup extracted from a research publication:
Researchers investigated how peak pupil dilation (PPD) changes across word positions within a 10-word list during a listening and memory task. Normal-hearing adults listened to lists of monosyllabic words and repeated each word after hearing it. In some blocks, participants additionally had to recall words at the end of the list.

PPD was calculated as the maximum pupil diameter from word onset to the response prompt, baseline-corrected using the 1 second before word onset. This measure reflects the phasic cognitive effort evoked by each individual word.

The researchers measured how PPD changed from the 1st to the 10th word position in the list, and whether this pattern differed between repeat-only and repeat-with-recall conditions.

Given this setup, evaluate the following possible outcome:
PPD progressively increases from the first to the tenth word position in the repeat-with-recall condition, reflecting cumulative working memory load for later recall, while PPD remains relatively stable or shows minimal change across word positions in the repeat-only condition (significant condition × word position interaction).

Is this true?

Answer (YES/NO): NO